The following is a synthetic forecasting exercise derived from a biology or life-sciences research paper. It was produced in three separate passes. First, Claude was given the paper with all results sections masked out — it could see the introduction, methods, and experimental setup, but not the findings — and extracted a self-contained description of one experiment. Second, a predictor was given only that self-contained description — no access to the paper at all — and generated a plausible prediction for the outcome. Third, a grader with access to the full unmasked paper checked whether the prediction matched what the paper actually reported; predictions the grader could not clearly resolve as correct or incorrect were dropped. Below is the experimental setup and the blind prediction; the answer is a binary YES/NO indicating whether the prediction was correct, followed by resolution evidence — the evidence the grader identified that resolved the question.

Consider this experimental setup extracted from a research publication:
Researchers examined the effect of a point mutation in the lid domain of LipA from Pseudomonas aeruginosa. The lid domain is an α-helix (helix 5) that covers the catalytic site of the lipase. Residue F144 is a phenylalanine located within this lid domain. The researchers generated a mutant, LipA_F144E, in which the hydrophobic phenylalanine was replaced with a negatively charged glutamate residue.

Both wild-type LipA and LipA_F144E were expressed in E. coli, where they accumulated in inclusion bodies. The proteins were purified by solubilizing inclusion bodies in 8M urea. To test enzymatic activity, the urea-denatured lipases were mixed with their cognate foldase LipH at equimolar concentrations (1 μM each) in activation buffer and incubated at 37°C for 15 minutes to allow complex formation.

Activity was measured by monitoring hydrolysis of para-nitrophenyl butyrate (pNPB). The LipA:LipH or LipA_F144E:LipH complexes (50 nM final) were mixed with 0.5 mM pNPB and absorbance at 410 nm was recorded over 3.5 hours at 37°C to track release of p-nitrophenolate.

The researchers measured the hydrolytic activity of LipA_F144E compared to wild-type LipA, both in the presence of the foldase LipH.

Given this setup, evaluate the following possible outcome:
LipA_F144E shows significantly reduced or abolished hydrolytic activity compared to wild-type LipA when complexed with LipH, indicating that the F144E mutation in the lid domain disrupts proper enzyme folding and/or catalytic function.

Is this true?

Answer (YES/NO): NO